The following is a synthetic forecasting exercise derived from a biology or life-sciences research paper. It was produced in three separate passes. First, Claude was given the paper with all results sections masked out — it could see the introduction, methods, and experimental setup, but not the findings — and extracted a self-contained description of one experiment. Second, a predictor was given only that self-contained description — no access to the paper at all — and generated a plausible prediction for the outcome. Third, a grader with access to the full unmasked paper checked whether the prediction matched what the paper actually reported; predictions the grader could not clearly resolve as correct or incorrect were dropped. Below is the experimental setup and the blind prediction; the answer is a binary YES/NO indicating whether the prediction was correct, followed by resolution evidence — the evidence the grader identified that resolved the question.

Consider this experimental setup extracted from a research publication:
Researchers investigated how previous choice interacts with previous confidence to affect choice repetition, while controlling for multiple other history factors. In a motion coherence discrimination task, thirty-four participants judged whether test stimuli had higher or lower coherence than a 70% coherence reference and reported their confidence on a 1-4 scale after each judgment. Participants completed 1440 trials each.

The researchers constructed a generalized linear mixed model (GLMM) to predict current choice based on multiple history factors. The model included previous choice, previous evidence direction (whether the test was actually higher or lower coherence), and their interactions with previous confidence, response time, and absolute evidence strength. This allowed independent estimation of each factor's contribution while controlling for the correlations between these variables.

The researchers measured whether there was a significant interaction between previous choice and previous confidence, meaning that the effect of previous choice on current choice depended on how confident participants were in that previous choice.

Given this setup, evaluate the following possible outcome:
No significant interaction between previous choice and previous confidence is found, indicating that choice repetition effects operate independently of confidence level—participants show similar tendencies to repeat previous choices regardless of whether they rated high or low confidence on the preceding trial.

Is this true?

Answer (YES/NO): NO